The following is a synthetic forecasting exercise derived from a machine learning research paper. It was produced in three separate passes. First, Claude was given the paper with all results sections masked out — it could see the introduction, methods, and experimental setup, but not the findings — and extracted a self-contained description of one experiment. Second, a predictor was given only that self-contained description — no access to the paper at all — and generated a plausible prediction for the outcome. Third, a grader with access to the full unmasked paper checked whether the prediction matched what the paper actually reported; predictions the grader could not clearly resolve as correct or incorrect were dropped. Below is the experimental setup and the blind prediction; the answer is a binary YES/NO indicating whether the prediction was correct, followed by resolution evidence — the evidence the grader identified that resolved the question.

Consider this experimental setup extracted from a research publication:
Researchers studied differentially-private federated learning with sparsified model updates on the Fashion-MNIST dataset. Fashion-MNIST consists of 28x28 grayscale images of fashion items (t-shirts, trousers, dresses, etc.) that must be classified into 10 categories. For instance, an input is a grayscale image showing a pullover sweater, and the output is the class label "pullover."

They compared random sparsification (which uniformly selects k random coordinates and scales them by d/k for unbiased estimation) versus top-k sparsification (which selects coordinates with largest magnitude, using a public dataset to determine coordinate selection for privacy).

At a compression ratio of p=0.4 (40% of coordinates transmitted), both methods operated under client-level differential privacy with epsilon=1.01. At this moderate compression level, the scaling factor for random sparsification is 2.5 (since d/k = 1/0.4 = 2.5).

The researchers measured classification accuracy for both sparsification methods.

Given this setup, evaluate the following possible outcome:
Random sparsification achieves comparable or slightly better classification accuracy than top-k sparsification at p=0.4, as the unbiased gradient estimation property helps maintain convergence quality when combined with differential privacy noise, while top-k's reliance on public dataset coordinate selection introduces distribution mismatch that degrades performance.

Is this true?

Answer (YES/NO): YES